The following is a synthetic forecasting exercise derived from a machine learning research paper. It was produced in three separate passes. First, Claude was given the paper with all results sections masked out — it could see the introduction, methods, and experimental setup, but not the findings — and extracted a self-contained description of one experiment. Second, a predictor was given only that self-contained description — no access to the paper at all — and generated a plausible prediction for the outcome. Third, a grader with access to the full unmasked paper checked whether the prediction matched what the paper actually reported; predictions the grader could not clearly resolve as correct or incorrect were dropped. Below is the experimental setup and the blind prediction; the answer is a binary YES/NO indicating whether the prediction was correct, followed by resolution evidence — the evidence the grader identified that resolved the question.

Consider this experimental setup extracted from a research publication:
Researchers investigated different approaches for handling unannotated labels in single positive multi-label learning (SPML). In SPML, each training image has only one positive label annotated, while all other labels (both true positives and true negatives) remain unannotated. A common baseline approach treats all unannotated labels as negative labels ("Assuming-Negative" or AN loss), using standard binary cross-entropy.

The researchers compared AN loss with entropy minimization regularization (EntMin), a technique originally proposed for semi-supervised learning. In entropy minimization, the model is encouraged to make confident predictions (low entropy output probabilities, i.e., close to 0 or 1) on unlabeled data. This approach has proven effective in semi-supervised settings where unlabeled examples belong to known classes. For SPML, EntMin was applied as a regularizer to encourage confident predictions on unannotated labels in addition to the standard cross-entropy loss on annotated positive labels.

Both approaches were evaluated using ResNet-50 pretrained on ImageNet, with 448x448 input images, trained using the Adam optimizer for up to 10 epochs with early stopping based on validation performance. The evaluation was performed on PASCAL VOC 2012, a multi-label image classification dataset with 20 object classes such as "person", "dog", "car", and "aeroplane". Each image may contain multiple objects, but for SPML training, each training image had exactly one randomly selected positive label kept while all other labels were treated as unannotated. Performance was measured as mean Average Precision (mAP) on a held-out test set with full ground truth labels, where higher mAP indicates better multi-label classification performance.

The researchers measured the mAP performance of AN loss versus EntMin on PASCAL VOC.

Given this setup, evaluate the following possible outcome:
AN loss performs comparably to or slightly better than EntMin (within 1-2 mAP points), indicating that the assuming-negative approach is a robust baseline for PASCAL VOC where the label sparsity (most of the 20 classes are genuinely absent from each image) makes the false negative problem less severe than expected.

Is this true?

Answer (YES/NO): NO